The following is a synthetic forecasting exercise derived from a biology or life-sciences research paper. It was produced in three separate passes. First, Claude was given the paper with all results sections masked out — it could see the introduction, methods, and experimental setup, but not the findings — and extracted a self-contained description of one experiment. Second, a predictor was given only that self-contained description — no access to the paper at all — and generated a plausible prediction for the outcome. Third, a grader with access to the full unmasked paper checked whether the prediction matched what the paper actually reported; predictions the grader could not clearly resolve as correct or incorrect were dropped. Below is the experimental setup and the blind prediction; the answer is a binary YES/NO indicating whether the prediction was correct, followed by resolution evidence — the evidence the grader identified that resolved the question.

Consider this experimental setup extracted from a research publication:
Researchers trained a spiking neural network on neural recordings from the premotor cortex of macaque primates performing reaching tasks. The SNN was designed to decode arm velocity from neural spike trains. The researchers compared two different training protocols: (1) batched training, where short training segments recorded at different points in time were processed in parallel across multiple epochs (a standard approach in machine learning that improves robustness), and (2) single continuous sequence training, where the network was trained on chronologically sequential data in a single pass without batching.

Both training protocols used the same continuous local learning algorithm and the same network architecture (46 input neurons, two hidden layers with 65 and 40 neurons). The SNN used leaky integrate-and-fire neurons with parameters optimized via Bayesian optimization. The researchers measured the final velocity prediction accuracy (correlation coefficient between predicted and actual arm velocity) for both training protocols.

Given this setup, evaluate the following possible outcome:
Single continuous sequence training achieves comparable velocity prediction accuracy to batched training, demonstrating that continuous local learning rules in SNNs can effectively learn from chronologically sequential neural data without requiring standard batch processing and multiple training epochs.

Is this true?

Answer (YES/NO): NO